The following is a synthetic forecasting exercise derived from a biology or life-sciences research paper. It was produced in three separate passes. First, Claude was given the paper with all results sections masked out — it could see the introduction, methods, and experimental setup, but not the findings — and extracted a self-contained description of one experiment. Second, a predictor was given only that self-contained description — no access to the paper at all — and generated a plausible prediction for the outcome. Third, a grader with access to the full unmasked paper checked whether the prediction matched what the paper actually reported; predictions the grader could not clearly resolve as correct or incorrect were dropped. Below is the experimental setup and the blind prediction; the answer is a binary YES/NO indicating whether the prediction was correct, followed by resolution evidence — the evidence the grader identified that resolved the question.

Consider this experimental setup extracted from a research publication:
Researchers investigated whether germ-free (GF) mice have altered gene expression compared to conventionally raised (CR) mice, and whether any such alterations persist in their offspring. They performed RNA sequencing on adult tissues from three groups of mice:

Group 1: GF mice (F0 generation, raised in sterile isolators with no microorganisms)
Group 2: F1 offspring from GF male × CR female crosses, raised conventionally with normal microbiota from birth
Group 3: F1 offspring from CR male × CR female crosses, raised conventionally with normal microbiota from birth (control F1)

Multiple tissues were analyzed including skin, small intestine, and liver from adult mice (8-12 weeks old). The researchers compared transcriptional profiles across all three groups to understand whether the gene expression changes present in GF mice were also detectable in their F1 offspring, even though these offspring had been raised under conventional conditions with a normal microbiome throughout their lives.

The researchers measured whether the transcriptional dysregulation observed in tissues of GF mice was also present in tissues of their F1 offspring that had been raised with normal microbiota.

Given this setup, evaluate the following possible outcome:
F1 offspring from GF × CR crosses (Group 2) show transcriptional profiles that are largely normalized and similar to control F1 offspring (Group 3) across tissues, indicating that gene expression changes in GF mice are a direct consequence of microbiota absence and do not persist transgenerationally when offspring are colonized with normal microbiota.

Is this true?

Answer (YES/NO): NO